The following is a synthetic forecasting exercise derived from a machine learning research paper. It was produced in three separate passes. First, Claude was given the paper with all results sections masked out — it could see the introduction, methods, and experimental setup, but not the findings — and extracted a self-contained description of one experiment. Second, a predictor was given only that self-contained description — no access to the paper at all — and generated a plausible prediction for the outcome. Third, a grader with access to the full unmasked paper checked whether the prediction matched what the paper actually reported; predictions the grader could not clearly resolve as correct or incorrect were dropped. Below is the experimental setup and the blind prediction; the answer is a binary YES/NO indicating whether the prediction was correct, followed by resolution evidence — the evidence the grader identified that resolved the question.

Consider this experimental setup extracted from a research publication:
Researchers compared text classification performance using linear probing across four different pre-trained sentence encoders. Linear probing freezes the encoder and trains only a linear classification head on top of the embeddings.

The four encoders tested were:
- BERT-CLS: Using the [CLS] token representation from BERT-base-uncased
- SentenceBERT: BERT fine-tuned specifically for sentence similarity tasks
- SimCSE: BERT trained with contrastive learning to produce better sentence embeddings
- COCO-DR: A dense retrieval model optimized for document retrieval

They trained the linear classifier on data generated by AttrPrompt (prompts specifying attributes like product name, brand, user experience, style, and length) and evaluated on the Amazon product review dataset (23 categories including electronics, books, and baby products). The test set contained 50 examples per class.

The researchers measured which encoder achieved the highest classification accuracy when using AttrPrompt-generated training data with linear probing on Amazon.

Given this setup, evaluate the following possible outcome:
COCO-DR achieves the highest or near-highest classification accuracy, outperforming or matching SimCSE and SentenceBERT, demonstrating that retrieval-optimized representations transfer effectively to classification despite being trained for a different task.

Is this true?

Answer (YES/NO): NO